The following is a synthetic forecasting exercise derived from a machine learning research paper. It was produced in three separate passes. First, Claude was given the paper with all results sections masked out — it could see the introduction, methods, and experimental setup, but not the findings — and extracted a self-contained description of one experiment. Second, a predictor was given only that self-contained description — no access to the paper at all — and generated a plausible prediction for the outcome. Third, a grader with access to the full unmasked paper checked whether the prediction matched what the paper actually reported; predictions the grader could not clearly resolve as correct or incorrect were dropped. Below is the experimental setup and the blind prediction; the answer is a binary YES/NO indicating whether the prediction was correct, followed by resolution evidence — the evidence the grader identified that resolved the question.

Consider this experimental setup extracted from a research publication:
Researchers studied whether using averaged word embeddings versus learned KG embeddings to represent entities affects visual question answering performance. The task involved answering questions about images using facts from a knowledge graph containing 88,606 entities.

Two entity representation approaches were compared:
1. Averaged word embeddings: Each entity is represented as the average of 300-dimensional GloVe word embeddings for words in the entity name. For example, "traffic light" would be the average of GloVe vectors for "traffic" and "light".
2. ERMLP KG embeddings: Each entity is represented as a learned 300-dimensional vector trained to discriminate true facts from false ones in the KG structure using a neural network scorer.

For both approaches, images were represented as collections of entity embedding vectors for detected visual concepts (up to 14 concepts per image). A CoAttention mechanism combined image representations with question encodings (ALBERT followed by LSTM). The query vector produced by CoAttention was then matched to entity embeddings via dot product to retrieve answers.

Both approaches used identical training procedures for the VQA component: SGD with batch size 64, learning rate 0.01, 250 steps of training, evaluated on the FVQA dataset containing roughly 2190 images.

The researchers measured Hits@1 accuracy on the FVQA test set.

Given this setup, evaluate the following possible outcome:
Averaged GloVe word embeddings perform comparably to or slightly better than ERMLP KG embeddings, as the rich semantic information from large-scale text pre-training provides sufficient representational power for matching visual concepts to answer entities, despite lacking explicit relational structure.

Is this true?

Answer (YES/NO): NO